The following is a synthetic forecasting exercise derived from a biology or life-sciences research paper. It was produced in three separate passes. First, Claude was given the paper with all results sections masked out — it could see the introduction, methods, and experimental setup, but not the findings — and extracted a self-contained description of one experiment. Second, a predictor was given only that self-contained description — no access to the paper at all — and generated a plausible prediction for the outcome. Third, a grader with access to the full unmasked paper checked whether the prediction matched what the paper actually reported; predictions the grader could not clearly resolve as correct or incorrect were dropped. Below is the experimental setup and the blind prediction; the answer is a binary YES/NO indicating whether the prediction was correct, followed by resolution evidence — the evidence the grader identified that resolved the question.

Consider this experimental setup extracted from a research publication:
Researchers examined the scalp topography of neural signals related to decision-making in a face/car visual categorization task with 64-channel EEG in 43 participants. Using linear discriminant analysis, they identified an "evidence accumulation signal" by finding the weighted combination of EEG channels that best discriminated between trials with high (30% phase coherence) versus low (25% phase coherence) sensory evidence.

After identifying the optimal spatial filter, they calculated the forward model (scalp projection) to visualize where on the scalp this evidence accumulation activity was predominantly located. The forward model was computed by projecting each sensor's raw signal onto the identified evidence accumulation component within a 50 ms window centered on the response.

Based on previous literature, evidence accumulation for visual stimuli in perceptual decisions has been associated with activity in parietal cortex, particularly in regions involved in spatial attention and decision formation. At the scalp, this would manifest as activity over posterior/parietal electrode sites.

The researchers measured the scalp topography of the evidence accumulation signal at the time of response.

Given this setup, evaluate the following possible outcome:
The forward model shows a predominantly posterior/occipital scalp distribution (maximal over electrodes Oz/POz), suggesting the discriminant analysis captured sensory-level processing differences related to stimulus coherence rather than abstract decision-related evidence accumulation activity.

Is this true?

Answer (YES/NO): NO